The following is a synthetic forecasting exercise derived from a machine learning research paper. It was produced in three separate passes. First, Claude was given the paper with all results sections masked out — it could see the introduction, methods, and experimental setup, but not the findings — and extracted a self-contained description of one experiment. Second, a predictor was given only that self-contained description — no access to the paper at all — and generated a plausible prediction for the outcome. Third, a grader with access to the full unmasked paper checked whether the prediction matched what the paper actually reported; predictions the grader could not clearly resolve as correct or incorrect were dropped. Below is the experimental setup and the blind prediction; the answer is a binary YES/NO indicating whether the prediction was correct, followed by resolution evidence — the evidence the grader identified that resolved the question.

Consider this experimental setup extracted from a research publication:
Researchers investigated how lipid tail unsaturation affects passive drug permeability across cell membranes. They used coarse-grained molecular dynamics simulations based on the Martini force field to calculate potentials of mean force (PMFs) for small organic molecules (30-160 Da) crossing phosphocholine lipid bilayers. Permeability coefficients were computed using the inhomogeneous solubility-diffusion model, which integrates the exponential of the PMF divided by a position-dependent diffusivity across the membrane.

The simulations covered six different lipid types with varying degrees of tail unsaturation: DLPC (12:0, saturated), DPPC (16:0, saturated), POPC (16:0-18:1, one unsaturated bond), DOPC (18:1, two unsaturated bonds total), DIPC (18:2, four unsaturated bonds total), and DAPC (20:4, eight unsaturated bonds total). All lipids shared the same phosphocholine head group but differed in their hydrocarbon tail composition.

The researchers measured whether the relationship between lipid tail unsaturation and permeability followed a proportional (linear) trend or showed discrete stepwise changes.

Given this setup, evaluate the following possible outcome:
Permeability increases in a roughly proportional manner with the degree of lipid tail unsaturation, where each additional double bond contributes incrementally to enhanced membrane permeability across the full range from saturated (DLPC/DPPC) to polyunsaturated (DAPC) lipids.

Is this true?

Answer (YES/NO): NO